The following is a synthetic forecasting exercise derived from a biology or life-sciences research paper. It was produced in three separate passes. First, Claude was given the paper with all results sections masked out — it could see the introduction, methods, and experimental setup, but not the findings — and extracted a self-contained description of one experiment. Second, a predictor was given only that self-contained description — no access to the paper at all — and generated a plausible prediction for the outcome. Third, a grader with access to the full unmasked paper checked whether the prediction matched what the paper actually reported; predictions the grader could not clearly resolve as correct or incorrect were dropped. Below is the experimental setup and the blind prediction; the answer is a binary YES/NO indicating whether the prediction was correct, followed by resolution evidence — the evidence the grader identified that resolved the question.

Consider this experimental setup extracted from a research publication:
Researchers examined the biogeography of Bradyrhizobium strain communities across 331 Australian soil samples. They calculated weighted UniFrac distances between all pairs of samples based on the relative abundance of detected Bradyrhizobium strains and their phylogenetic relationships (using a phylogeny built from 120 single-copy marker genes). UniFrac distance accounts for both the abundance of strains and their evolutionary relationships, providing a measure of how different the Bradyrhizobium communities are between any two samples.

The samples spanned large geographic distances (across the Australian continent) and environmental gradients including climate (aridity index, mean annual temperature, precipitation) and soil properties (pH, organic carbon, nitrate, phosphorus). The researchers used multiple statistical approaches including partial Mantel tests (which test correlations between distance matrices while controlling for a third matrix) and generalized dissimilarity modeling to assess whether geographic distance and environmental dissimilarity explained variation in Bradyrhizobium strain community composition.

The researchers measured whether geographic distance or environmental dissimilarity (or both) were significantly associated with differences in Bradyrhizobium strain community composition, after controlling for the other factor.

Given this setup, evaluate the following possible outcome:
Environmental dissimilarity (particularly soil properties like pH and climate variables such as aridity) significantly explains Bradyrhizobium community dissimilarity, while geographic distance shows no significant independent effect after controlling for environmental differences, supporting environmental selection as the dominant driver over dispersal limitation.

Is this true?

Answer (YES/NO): NO